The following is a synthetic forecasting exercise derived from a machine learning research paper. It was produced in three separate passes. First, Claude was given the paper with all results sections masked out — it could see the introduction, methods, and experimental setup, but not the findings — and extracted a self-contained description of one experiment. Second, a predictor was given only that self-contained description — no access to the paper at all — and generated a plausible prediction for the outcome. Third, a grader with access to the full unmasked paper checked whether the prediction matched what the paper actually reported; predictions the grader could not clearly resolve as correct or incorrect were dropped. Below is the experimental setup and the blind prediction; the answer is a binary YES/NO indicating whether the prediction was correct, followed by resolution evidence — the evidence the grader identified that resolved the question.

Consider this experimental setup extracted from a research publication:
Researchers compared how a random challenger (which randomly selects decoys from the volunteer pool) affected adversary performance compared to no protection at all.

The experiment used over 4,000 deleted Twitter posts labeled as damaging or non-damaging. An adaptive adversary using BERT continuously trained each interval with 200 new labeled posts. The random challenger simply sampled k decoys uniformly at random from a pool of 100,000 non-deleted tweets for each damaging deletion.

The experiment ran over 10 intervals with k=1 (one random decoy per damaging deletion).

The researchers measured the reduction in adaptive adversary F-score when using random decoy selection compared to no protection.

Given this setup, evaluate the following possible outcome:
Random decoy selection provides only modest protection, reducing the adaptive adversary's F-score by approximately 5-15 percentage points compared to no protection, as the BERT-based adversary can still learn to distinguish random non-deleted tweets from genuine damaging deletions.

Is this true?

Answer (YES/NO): YES